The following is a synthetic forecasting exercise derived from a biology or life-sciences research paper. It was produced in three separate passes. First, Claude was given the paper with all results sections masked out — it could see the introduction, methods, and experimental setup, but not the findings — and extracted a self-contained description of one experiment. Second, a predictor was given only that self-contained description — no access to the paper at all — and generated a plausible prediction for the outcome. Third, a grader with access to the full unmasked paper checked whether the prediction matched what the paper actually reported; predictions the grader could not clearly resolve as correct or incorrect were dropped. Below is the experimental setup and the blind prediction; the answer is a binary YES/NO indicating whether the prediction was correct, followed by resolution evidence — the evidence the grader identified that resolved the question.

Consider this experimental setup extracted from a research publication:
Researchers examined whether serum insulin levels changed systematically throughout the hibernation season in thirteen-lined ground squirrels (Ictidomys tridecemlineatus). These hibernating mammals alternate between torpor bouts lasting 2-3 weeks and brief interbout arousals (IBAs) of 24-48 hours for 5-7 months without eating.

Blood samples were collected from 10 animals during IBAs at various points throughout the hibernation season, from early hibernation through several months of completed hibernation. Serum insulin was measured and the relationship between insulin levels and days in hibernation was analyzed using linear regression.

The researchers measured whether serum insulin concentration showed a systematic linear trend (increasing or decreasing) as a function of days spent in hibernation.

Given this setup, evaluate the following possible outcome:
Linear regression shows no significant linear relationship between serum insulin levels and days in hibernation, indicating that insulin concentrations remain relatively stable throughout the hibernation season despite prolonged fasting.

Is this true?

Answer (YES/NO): NO